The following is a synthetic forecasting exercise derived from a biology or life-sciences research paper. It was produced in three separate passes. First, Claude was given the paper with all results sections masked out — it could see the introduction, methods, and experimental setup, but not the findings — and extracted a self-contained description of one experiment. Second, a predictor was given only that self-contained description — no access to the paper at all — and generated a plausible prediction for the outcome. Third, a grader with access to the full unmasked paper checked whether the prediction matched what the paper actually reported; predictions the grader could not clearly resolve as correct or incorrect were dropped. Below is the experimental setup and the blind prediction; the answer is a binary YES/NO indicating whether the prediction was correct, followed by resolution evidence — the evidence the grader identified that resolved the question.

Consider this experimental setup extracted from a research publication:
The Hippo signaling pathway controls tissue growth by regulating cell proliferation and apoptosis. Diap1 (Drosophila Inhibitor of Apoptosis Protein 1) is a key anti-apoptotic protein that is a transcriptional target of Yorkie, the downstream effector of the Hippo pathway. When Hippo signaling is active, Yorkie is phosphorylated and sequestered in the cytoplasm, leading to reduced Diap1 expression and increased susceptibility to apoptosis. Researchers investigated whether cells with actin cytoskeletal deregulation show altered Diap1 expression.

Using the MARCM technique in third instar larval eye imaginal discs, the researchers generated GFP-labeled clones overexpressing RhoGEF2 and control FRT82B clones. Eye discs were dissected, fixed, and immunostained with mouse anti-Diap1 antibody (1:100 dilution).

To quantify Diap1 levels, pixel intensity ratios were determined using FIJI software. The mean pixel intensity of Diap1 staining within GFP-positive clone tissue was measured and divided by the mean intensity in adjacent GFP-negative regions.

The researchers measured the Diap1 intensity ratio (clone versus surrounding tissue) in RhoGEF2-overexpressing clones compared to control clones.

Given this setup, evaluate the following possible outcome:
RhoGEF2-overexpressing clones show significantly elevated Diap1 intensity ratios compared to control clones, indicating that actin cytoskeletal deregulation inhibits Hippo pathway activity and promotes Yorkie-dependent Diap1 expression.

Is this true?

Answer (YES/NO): NO